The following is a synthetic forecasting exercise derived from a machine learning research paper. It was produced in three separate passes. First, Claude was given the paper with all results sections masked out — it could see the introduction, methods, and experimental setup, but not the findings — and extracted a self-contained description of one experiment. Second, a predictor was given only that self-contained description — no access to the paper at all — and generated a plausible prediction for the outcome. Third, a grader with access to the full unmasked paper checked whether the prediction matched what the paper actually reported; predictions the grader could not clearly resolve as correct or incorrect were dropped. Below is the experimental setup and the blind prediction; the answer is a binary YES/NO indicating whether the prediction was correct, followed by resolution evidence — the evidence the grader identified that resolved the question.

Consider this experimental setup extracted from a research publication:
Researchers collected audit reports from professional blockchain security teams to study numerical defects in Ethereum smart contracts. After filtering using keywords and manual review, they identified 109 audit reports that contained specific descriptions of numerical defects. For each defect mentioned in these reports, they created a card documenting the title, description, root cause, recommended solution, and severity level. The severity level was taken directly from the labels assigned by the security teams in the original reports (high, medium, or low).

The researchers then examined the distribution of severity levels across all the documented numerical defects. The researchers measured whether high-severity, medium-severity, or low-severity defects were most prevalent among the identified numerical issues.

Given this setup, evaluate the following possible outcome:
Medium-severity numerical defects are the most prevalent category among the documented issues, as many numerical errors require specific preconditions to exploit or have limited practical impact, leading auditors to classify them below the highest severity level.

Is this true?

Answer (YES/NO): NO